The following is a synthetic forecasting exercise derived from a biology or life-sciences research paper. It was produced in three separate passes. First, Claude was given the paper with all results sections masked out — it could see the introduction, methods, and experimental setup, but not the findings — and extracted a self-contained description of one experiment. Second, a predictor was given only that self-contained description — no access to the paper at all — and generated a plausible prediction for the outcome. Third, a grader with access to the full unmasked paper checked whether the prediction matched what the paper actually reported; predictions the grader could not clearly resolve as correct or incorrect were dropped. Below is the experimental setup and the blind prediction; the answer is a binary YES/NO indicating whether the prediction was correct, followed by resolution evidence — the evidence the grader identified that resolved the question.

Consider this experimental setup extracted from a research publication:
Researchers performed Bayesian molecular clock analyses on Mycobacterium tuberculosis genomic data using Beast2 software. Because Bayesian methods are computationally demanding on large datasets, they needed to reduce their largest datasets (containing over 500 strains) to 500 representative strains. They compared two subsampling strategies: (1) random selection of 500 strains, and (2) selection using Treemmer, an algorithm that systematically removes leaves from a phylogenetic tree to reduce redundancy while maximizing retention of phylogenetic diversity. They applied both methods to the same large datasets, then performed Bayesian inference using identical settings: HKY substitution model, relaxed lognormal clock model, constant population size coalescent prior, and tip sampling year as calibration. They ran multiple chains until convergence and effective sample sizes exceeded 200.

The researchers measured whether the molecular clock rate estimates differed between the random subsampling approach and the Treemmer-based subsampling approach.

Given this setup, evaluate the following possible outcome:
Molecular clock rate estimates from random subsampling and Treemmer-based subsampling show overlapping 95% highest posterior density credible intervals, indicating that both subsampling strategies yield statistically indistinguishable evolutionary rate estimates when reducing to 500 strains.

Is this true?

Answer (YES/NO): YES